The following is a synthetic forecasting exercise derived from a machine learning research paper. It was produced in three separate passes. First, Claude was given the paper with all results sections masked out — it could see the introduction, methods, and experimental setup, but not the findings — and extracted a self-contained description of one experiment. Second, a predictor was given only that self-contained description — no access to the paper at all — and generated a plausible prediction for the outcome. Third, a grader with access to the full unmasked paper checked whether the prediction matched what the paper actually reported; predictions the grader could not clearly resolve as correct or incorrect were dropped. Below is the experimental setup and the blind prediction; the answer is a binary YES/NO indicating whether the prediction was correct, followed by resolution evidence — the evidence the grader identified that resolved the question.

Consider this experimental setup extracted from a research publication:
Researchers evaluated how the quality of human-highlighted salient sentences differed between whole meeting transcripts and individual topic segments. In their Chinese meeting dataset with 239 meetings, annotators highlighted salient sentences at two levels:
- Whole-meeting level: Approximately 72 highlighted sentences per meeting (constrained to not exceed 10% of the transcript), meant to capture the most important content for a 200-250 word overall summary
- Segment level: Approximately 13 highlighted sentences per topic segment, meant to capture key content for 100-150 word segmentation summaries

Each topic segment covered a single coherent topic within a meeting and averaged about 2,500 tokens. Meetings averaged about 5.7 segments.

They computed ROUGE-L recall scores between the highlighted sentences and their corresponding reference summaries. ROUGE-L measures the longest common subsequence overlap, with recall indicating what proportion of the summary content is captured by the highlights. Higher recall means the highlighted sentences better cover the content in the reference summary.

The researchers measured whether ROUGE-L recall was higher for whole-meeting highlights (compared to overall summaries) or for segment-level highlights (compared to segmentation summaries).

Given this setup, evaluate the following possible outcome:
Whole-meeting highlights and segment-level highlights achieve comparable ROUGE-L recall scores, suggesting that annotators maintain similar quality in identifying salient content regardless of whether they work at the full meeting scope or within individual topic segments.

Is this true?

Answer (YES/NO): NO